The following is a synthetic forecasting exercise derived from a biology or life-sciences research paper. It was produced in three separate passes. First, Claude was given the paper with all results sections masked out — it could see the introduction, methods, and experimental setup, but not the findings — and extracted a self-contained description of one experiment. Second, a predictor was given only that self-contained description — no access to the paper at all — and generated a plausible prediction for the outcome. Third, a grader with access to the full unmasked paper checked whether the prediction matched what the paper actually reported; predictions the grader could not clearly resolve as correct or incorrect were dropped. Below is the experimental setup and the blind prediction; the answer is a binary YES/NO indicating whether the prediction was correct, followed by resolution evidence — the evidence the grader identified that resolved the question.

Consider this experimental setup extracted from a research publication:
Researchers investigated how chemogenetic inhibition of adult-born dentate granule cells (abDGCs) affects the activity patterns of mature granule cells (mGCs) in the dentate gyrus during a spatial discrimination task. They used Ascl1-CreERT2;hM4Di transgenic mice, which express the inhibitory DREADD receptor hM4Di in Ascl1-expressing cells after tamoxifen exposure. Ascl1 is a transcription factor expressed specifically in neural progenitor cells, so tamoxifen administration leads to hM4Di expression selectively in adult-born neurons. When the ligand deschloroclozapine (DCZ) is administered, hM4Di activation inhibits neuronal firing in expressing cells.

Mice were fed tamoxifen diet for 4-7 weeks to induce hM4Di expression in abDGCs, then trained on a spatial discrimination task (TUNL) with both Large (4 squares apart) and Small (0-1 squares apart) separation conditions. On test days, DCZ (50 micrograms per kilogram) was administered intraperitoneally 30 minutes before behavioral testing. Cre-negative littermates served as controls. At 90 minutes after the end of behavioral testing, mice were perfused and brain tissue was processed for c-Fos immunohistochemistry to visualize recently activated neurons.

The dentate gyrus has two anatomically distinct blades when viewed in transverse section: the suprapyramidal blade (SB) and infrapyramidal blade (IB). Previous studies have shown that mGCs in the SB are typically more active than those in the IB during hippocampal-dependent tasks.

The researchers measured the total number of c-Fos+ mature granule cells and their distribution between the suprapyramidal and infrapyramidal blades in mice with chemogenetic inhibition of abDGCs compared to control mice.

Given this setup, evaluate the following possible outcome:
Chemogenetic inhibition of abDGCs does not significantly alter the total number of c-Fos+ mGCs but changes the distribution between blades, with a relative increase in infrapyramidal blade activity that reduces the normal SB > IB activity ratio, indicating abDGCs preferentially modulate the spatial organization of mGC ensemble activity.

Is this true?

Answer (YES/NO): NO